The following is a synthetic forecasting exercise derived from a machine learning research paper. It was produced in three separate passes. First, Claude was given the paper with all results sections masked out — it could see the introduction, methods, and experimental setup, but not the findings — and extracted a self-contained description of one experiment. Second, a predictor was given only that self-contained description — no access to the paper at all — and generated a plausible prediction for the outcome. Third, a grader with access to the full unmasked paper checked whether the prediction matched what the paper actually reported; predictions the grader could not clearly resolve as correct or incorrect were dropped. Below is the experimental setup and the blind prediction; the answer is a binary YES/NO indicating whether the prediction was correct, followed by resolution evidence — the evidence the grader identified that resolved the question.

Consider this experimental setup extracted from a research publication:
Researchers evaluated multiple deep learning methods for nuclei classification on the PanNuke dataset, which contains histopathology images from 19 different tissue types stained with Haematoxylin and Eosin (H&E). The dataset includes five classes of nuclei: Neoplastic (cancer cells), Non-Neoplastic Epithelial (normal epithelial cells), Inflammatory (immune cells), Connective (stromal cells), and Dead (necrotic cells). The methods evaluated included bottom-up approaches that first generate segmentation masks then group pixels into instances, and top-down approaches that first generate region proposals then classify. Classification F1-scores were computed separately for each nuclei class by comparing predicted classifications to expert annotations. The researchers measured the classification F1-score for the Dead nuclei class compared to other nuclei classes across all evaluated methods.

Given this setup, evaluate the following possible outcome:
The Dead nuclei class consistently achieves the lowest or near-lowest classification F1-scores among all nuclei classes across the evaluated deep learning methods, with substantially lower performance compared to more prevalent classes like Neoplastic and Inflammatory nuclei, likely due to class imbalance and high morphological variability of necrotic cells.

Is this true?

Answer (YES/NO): YES